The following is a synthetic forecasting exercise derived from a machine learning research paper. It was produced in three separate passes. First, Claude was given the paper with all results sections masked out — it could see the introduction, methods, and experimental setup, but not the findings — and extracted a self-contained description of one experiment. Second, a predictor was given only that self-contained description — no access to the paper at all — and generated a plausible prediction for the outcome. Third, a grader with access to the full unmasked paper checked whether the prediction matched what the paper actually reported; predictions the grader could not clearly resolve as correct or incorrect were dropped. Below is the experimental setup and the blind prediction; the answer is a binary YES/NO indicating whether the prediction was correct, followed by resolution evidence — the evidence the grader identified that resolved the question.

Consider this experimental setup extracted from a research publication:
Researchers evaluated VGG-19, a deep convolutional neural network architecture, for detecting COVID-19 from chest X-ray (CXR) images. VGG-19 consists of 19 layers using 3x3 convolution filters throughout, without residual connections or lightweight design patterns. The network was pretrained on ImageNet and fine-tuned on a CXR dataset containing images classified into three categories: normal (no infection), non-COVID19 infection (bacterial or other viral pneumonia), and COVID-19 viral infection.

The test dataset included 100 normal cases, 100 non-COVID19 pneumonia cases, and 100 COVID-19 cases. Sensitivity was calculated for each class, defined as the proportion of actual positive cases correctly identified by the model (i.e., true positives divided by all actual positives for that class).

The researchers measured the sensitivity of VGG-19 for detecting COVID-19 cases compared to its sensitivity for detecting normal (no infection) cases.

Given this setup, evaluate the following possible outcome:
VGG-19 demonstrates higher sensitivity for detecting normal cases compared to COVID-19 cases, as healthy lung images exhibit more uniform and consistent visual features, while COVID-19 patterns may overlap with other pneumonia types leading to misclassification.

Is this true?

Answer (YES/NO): YES